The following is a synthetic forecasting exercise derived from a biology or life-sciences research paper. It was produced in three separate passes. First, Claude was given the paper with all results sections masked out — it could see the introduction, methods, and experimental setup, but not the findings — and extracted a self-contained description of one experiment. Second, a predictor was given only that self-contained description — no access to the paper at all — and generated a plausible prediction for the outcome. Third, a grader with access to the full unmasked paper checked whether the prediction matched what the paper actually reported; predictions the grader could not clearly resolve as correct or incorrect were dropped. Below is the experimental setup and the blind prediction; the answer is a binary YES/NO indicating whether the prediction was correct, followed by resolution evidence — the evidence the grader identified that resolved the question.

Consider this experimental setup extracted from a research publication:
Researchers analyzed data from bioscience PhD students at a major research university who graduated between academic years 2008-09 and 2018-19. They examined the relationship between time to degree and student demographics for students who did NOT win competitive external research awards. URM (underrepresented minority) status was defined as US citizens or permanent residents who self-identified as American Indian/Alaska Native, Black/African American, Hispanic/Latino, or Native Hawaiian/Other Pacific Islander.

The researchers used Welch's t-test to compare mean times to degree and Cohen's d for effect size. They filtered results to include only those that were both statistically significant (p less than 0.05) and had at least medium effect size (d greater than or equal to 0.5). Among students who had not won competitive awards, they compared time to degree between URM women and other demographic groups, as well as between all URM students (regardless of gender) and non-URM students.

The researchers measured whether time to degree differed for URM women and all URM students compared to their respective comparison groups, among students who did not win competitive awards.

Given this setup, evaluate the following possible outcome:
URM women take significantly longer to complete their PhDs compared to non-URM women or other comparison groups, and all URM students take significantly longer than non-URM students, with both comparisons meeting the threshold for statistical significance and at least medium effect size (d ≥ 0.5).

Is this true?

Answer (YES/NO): NO